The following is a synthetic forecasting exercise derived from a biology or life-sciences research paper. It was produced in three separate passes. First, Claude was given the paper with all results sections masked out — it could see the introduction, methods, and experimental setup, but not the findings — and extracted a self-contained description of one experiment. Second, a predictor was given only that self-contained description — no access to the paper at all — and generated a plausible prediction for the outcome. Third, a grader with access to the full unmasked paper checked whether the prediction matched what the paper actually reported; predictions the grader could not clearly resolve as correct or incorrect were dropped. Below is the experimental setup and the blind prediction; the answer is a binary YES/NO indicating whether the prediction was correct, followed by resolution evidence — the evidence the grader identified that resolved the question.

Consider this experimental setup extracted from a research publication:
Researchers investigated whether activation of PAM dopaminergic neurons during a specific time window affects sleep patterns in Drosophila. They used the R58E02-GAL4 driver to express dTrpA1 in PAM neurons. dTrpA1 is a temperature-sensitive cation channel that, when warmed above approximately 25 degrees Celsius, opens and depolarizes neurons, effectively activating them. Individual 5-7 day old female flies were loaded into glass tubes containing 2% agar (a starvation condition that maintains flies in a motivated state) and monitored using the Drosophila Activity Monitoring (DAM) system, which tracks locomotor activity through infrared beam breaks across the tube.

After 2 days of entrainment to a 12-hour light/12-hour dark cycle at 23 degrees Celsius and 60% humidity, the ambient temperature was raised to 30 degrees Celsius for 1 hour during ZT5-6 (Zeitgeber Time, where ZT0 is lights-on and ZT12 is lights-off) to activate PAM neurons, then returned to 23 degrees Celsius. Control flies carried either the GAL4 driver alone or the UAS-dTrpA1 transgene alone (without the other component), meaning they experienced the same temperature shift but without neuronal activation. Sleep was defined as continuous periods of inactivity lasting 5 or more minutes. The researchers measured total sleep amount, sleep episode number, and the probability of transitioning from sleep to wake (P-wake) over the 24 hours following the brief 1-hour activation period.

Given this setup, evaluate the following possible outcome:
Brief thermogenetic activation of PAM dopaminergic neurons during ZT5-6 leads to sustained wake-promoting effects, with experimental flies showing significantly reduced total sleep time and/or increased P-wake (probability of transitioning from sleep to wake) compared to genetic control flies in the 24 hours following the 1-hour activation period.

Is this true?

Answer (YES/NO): YES